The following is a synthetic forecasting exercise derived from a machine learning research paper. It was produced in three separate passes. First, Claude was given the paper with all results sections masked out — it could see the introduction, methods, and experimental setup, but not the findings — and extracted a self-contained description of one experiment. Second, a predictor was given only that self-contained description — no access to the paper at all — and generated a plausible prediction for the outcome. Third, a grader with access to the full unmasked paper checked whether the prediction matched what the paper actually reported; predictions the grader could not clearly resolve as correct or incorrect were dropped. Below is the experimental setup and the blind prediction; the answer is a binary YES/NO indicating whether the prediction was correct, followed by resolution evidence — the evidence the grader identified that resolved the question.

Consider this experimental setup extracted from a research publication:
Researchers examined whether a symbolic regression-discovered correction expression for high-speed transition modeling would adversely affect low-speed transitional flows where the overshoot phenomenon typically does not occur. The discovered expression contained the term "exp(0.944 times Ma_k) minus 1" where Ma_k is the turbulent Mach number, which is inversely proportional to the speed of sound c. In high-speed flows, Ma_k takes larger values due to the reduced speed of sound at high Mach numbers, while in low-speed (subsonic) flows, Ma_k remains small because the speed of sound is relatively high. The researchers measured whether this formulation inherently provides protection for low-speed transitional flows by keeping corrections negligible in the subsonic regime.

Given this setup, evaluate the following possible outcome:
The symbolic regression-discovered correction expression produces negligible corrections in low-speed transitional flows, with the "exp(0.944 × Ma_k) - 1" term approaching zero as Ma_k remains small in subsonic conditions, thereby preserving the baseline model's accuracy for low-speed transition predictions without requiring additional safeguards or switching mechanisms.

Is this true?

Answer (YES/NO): YES